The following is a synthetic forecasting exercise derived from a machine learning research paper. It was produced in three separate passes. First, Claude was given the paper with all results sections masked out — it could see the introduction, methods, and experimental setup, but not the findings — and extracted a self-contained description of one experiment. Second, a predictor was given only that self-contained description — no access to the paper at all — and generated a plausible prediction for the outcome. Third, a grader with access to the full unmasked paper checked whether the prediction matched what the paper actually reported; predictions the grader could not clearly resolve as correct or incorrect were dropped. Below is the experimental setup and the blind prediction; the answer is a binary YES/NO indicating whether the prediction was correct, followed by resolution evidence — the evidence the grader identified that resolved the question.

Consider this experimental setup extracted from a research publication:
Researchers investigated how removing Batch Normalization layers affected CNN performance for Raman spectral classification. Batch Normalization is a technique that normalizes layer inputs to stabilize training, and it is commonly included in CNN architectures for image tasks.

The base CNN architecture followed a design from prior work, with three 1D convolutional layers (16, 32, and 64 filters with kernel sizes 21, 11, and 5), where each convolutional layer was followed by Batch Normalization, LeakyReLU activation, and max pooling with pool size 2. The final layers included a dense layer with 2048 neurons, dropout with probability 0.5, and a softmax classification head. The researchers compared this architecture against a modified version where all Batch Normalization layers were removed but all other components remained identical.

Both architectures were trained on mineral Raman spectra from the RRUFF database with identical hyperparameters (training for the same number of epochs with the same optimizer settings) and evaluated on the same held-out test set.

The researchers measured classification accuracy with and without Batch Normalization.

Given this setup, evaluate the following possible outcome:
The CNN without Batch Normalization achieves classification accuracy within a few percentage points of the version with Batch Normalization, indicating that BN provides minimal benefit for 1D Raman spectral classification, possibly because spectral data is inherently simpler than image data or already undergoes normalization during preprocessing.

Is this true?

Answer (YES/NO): NO